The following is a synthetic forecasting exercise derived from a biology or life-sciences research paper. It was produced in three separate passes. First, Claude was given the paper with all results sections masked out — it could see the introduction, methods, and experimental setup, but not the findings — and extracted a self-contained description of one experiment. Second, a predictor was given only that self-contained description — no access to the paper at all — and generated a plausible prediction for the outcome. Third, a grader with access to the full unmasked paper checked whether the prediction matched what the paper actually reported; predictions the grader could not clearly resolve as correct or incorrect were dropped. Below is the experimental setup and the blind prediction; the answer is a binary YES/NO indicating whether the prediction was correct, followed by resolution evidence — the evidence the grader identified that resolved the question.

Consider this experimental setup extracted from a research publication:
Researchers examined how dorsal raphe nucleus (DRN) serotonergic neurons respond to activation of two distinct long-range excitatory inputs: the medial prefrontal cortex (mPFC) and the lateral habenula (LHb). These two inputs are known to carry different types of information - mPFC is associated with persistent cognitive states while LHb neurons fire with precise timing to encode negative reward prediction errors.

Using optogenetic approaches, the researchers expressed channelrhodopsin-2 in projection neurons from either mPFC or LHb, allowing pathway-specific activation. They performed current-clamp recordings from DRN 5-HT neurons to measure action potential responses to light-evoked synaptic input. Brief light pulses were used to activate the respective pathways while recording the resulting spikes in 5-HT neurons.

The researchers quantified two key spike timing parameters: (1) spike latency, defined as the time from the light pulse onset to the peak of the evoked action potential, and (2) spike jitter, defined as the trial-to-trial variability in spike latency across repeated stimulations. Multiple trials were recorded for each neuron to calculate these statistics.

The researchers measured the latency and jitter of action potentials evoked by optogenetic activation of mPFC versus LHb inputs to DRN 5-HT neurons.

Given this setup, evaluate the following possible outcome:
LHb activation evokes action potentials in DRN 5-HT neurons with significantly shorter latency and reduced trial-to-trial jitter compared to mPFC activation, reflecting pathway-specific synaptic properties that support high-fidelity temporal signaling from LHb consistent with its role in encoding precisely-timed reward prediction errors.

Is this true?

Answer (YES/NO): NO